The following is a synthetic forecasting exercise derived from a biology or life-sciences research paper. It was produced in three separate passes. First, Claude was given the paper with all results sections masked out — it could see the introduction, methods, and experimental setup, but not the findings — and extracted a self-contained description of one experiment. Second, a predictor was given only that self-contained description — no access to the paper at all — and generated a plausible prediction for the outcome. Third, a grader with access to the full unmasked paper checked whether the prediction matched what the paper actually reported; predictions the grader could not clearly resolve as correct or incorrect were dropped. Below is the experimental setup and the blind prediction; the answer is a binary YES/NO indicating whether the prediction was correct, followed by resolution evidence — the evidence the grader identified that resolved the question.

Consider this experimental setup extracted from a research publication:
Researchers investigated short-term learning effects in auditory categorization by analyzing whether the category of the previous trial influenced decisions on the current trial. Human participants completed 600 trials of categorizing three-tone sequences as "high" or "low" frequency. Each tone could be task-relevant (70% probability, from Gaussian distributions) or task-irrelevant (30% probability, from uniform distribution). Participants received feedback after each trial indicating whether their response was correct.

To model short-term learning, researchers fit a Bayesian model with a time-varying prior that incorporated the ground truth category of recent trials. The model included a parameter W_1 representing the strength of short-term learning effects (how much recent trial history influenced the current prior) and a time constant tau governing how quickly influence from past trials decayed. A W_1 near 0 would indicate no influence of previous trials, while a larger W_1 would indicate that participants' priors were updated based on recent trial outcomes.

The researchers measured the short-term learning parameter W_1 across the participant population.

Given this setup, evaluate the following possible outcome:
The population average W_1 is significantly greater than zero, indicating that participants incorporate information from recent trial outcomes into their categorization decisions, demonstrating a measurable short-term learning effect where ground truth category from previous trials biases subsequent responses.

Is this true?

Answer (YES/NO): YES